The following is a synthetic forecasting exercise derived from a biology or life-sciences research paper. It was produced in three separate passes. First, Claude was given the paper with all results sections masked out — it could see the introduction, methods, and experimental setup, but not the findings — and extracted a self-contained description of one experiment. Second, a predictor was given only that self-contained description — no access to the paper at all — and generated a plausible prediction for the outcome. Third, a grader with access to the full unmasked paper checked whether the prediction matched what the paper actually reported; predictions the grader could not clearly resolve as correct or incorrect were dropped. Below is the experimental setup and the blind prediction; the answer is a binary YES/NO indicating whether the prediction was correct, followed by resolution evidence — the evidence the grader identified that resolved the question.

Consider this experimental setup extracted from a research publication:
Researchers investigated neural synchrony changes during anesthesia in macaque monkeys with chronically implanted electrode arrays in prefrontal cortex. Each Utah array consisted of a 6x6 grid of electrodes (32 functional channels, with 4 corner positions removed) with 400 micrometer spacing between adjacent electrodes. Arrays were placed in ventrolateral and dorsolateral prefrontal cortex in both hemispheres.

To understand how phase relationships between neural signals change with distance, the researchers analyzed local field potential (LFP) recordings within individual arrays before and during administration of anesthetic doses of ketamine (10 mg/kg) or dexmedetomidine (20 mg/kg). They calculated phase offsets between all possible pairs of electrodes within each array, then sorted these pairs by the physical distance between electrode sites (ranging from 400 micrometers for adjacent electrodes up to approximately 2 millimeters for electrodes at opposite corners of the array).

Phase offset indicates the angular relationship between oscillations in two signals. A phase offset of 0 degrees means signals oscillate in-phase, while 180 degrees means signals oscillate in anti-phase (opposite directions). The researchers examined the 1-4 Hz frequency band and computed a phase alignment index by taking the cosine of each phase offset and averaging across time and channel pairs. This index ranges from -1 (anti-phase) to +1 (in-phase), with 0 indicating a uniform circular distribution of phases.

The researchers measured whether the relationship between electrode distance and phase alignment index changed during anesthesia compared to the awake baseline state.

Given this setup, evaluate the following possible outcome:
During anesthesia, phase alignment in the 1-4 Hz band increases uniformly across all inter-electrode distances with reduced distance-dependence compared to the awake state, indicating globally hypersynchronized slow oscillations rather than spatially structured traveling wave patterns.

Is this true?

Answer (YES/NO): NO